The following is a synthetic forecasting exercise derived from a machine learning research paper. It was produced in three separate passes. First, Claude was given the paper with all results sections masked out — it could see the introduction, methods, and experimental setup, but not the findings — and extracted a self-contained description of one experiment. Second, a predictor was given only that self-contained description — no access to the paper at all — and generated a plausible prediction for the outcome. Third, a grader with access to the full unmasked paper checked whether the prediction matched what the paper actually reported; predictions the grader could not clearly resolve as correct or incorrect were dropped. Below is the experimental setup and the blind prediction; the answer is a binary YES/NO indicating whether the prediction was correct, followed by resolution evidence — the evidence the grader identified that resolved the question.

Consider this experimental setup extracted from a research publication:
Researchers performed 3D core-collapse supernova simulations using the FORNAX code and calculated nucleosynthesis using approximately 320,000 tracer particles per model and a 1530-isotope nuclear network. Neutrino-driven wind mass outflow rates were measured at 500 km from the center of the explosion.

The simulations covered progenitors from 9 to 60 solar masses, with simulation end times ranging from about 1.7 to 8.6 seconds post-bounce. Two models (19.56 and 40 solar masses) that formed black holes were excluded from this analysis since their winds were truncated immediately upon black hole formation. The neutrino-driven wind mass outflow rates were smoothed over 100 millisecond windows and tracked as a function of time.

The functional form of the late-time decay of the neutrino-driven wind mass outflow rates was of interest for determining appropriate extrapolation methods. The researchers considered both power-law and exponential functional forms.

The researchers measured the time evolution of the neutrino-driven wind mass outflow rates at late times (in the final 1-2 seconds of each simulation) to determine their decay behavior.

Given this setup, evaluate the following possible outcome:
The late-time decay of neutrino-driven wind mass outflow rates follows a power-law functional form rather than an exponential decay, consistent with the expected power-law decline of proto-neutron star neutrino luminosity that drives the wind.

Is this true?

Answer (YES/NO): NO